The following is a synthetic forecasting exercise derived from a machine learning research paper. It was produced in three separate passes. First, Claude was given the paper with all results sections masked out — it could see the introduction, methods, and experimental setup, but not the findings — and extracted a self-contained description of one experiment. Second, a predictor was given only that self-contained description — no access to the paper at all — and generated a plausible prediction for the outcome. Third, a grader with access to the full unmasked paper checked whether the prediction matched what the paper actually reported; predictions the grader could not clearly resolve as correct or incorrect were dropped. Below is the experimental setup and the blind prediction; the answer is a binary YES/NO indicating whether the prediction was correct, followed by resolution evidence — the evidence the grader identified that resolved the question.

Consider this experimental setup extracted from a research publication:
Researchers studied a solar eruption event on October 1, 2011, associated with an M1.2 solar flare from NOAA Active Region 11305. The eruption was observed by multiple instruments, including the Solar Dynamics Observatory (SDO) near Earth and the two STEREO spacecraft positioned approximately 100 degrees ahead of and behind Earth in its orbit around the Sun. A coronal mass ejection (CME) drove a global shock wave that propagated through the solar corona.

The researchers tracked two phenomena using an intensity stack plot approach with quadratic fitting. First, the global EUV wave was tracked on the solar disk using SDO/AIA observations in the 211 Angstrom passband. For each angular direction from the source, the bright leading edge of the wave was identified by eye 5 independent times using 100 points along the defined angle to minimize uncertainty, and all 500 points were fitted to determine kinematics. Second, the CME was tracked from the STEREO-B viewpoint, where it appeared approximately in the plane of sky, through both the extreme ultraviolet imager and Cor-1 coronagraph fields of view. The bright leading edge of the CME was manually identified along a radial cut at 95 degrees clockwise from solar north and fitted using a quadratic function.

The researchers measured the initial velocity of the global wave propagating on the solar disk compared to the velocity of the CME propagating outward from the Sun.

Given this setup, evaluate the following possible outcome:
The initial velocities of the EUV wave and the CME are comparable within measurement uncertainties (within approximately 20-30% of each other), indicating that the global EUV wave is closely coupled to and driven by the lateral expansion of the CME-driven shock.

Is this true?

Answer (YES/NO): YES